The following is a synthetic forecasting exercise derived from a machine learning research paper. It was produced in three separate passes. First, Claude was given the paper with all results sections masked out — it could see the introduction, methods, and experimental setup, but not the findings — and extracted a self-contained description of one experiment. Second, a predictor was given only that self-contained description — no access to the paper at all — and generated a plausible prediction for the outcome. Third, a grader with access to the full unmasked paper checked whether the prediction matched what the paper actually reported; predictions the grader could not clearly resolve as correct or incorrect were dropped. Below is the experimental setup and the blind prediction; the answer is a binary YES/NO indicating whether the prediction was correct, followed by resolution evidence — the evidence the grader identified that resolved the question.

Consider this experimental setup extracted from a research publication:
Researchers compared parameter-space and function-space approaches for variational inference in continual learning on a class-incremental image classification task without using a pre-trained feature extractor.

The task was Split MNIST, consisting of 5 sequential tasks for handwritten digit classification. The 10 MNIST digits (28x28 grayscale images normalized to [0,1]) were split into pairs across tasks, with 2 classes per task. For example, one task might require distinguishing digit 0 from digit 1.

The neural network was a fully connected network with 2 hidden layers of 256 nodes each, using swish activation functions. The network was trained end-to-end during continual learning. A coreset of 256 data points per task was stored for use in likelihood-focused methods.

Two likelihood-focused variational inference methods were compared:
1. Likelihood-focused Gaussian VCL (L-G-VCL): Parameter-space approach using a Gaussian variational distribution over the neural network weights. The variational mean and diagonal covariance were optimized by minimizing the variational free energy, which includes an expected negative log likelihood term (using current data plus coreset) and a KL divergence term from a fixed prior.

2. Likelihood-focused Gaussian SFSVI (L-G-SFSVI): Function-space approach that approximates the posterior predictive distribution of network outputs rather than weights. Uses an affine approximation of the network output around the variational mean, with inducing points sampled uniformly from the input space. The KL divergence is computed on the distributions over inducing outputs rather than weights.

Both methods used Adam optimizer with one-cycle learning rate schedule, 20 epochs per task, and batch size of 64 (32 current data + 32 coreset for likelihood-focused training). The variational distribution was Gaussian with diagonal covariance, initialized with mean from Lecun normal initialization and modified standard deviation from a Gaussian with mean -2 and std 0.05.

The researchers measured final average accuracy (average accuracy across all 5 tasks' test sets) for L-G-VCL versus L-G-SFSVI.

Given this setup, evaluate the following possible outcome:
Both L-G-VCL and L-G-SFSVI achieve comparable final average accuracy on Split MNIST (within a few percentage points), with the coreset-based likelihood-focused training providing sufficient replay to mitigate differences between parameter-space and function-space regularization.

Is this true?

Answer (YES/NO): NO